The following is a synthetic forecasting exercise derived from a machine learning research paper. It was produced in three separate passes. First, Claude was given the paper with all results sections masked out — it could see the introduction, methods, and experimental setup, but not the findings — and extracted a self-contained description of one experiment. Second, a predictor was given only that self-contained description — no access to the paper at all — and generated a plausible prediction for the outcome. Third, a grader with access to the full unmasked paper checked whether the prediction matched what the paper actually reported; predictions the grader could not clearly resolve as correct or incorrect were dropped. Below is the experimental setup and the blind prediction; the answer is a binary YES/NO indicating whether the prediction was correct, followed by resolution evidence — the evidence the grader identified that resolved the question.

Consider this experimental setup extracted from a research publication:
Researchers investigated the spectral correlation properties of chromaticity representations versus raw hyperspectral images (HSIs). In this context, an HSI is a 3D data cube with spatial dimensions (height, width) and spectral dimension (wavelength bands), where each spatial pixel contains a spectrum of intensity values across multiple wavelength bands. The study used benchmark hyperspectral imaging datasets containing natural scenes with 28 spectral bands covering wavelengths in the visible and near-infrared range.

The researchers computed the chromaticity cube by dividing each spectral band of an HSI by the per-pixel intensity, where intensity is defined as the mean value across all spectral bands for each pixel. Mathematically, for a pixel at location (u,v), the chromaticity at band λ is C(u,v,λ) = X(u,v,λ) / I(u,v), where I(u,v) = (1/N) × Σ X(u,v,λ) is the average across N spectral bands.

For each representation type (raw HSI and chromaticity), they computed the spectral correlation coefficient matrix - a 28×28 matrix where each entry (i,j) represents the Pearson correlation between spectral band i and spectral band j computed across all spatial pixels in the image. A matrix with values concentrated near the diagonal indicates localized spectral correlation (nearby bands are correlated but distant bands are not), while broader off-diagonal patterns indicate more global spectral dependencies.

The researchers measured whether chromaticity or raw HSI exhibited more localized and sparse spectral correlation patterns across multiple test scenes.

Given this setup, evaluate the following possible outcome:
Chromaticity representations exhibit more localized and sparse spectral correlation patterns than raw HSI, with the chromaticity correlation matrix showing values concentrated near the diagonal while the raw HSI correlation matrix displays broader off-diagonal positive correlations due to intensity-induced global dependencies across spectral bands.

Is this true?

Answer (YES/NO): YES